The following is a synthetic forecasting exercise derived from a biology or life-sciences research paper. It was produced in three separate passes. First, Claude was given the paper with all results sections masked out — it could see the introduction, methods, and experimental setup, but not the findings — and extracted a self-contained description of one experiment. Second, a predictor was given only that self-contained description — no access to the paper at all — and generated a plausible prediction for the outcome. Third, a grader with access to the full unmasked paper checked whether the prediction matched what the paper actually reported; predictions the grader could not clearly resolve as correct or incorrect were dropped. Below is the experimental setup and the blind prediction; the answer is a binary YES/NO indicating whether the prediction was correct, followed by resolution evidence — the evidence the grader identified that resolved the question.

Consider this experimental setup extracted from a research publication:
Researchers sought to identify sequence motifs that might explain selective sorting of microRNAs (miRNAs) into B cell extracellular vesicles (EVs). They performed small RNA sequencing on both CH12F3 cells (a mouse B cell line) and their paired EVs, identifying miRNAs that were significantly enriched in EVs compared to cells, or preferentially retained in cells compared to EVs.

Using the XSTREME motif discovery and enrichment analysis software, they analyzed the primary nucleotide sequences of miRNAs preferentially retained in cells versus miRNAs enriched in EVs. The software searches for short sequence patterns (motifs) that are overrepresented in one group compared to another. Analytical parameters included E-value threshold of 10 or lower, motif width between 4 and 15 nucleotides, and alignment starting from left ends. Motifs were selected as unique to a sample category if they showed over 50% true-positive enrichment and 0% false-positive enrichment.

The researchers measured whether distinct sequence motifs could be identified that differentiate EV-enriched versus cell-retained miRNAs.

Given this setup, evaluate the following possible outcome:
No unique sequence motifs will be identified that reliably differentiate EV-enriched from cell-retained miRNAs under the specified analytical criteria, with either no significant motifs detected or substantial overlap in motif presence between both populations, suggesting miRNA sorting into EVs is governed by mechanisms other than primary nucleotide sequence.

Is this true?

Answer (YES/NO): NO